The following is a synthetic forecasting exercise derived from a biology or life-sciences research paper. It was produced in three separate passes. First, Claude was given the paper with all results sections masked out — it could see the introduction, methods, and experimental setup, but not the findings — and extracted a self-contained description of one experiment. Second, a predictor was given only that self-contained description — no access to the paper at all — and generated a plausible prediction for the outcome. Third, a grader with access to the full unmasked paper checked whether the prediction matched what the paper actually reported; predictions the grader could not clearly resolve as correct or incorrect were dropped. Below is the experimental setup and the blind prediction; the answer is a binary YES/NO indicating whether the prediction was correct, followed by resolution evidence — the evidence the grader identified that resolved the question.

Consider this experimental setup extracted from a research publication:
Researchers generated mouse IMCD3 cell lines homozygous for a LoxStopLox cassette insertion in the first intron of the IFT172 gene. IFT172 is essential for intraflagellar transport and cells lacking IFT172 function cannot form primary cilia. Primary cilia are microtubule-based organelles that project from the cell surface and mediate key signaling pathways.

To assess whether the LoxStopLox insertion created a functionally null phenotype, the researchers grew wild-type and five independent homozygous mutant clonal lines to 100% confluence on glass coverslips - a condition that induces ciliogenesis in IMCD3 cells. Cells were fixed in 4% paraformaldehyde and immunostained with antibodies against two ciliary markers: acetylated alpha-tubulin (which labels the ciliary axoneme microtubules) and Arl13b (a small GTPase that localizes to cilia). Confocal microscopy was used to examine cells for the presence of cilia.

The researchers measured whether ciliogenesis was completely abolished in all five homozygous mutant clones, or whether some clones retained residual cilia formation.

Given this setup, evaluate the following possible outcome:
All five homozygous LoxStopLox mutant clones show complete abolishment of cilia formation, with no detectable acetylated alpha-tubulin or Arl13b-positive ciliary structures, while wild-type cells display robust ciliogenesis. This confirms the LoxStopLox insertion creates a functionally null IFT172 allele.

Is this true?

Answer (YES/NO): NO